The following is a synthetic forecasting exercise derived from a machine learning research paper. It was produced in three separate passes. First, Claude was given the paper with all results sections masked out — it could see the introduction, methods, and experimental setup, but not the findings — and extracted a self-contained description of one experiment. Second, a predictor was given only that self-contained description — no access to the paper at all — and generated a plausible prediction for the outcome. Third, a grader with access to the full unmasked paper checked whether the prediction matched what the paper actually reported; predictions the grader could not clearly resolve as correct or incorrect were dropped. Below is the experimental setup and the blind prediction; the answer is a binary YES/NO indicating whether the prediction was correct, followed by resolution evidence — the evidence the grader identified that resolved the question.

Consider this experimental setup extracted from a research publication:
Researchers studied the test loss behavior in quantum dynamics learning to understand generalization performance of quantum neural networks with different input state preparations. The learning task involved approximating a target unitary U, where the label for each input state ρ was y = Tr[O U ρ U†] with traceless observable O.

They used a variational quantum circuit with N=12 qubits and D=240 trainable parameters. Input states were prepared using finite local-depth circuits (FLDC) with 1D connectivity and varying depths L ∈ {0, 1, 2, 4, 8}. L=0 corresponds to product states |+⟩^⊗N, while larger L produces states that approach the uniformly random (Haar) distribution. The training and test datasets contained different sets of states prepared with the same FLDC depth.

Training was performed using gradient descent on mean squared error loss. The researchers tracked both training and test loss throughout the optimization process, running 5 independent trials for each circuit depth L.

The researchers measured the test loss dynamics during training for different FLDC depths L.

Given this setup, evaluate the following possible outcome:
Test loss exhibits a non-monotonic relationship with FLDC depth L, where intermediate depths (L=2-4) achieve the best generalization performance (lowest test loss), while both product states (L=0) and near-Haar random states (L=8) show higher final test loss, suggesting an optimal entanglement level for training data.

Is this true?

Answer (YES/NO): NO